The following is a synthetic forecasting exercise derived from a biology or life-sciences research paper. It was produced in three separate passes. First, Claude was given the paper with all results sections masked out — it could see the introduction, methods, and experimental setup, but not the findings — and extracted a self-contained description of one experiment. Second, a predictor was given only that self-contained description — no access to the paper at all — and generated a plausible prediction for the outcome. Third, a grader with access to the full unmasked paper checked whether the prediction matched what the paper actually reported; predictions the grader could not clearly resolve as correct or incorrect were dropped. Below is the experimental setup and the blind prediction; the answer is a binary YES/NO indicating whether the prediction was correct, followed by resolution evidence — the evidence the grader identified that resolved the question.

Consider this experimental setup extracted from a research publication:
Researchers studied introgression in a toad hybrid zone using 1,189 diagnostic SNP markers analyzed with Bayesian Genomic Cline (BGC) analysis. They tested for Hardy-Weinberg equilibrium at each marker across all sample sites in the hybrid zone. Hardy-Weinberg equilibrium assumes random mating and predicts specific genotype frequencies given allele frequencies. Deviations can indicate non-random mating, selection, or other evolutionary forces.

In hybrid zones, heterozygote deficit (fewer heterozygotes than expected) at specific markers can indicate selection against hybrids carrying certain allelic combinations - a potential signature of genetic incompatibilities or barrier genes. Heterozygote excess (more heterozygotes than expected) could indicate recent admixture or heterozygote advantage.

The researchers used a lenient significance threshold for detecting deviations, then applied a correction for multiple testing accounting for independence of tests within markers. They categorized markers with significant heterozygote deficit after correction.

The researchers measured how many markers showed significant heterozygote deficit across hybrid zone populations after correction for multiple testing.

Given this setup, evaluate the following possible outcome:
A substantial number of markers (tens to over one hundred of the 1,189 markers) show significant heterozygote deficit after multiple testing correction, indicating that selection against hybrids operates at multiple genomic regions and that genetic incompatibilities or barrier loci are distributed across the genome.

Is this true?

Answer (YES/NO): NO